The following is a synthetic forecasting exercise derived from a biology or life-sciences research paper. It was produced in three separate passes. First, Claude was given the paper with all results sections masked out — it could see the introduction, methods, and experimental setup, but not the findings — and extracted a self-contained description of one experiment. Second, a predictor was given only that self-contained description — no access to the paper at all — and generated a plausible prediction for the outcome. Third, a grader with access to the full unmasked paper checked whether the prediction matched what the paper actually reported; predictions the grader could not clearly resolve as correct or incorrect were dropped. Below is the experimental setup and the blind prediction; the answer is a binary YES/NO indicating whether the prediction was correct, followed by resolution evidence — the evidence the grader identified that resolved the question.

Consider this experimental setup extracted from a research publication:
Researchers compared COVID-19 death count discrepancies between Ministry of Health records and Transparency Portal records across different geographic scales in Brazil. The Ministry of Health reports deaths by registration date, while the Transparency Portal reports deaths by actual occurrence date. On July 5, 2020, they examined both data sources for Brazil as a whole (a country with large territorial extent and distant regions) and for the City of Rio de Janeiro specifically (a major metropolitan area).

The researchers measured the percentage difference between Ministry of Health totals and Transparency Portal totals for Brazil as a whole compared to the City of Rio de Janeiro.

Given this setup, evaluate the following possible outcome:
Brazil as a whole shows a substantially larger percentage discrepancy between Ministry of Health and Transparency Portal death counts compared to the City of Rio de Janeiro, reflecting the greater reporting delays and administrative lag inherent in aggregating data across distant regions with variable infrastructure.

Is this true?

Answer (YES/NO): YES